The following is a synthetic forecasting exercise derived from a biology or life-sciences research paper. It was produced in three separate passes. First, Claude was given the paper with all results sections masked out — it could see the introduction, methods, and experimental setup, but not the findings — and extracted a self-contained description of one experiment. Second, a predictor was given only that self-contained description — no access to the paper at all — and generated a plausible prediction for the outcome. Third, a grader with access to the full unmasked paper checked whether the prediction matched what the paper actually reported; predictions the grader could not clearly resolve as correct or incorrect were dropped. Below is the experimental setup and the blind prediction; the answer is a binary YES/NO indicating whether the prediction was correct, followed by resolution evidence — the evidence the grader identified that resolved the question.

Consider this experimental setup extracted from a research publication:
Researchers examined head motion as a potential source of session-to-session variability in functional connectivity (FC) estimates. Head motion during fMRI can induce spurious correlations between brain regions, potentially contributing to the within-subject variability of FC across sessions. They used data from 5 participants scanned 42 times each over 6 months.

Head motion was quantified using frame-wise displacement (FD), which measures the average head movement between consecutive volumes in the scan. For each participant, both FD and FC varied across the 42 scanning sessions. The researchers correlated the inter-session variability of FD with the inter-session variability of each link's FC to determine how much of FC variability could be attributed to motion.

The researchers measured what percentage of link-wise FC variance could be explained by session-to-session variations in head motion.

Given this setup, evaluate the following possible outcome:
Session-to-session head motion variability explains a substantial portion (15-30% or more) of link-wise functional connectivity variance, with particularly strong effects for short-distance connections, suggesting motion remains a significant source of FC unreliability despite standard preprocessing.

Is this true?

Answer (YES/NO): NO